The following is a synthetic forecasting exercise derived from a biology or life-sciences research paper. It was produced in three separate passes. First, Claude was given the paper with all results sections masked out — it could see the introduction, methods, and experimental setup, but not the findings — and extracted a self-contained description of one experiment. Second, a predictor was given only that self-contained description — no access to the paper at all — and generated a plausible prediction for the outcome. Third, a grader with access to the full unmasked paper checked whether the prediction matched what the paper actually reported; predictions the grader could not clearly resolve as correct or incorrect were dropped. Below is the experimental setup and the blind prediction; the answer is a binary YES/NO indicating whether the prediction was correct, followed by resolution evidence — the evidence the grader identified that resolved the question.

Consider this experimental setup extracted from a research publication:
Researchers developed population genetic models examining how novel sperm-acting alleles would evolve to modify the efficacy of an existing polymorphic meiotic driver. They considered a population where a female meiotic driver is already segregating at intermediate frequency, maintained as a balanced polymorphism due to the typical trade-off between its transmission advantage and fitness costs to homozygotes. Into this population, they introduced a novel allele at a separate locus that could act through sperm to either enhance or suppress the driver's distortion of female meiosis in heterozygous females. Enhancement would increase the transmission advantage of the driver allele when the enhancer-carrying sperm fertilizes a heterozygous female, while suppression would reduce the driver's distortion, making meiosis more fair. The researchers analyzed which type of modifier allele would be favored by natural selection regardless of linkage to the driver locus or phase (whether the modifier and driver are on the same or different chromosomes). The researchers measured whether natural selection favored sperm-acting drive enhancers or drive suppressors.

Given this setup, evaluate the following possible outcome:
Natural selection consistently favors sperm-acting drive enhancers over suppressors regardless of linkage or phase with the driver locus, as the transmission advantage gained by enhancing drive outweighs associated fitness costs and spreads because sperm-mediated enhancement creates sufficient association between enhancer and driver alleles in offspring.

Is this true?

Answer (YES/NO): NO